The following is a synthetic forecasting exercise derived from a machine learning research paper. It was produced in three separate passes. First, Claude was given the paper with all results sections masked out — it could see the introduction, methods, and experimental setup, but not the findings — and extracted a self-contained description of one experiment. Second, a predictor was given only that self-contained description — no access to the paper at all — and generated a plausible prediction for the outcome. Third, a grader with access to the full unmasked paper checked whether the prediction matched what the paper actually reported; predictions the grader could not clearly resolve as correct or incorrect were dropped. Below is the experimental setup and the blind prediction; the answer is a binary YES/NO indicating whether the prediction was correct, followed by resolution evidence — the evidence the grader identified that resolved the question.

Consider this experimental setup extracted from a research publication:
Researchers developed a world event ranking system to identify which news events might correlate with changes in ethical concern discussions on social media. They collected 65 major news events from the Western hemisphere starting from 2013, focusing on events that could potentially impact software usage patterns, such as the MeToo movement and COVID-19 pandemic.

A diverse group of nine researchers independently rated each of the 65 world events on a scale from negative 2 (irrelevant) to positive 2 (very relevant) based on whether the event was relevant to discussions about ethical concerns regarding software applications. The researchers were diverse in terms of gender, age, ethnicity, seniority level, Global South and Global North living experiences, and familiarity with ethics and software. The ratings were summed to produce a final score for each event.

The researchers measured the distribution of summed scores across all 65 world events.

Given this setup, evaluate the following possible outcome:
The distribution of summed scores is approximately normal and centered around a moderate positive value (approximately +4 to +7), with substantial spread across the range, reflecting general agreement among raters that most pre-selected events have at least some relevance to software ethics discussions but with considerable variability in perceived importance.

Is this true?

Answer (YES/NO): NO